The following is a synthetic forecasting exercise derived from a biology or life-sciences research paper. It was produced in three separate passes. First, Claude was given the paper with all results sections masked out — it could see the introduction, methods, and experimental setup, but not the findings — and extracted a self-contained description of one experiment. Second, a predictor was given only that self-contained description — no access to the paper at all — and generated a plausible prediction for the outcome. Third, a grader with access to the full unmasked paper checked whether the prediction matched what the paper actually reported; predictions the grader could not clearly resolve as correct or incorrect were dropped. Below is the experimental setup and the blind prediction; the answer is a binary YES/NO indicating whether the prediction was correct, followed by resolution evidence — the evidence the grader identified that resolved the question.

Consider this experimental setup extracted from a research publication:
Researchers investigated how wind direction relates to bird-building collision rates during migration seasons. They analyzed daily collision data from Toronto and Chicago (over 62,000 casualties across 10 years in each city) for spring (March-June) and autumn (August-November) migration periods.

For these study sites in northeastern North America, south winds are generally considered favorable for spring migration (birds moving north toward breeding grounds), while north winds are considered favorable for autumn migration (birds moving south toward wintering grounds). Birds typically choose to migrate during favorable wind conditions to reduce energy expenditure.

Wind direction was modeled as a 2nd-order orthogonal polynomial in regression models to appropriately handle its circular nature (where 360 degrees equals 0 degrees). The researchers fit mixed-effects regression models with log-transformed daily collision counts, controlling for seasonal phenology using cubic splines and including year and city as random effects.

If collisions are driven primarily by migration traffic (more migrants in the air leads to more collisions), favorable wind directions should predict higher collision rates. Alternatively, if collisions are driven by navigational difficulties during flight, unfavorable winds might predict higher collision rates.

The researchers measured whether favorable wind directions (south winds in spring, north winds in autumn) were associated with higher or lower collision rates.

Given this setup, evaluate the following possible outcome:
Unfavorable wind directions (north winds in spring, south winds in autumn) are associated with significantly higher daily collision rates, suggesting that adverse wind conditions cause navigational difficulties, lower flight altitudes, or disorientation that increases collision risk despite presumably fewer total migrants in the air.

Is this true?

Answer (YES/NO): NO